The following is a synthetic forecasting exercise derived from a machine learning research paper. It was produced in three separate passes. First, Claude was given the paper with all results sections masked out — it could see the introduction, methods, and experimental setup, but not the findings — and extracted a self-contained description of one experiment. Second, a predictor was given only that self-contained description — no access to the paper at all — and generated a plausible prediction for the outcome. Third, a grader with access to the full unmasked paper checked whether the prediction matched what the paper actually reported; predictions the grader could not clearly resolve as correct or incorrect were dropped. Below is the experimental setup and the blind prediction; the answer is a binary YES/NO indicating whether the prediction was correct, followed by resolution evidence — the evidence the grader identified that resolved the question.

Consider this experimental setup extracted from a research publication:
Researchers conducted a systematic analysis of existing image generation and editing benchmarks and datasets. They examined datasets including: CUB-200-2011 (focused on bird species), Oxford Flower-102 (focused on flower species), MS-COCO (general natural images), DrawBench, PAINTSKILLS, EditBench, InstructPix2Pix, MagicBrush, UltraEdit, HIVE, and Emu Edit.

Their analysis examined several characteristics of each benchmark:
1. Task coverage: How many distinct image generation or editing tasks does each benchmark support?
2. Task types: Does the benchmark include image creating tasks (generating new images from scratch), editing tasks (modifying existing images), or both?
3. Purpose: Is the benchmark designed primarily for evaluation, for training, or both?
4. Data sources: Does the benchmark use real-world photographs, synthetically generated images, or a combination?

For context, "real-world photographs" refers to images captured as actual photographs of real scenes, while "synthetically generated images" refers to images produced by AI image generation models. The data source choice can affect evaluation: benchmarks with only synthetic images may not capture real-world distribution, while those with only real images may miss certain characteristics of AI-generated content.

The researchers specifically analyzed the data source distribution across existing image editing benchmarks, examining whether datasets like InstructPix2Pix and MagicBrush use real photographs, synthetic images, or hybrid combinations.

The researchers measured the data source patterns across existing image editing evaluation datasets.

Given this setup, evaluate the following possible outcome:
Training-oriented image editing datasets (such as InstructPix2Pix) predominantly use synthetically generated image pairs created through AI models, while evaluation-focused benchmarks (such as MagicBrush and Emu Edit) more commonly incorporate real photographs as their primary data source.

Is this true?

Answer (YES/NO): NO